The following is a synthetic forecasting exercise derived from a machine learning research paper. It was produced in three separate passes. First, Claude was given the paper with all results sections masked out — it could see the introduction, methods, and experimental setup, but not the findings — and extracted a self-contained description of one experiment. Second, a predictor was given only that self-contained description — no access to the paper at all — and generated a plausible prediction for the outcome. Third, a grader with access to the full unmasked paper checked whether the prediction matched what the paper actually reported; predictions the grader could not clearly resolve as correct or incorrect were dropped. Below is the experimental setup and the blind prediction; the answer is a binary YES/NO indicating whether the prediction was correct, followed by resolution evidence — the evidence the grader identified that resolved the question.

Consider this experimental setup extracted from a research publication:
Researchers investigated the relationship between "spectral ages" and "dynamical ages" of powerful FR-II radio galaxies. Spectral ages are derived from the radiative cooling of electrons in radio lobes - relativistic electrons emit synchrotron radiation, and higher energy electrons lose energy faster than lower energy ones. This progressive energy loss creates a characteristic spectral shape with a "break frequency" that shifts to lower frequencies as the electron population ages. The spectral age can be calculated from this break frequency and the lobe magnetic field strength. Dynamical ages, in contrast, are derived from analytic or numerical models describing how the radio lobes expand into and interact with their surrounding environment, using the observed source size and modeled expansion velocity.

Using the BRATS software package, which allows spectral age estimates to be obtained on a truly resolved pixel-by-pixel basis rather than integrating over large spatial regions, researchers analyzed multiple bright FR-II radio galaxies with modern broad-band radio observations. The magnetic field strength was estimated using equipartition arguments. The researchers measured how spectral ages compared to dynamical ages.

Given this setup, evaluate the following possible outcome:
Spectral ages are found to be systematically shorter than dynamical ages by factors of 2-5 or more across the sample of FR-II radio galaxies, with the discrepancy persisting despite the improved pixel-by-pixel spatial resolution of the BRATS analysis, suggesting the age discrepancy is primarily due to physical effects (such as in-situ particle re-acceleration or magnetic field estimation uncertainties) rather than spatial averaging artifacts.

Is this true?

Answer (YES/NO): YES